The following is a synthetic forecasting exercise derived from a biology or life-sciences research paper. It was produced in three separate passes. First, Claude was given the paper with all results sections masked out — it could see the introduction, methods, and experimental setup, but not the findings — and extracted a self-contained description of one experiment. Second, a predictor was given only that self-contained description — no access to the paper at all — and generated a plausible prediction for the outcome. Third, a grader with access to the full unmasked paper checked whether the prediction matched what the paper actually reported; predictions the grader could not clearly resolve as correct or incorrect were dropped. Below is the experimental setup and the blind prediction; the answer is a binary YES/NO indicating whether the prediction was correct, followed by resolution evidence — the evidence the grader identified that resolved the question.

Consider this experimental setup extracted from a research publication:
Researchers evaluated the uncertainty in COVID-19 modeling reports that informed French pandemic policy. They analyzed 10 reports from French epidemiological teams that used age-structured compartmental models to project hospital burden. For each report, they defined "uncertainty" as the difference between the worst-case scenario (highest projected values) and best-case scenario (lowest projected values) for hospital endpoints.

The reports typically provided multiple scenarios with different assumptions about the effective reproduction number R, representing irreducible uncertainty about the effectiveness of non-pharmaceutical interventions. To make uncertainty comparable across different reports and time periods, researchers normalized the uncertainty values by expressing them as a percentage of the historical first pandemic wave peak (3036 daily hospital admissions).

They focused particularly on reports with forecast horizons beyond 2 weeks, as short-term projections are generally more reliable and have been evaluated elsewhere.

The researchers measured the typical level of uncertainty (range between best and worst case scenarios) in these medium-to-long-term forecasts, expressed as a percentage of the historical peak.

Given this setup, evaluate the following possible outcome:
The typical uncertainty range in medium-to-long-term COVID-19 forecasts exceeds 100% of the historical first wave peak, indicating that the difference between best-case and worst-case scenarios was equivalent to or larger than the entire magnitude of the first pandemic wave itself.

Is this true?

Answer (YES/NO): NO